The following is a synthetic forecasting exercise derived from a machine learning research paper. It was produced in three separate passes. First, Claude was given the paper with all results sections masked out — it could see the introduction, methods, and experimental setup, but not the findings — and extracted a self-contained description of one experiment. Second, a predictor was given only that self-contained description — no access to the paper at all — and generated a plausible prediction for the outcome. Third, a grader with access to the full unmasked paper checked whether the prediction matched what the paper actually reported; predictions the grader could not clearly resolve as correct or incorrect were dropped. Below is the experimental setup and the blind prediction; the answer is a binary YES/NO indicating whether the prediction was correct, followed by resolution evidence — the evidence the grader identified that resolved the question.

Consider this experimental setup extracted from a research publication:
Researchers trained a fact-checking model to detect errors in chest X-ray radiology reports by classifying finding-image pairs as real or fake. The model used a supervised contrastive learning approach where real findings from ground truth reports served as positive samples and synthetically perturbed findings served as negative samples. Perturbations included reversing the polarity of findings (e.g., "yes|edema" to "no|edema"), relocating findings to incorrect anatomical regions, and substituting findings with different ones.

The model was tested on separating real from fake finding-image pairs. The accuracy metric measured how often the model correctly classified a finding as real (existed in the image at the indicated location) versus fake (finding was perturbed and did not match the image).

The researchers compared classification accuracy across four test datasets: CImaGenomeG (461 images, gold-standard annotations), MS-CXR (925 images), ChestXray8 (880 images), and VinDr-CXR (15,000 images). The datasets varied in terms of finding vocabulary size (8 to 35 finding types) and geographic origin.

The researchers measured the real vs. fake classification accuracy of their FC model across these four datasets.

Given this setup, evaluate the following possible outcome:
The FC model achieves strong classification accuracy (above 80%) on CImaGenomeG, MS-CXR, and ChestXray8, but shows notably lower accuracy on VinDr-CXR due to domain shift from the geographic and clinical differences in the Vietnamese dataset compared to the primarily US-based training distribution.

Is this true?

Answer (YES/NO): NO